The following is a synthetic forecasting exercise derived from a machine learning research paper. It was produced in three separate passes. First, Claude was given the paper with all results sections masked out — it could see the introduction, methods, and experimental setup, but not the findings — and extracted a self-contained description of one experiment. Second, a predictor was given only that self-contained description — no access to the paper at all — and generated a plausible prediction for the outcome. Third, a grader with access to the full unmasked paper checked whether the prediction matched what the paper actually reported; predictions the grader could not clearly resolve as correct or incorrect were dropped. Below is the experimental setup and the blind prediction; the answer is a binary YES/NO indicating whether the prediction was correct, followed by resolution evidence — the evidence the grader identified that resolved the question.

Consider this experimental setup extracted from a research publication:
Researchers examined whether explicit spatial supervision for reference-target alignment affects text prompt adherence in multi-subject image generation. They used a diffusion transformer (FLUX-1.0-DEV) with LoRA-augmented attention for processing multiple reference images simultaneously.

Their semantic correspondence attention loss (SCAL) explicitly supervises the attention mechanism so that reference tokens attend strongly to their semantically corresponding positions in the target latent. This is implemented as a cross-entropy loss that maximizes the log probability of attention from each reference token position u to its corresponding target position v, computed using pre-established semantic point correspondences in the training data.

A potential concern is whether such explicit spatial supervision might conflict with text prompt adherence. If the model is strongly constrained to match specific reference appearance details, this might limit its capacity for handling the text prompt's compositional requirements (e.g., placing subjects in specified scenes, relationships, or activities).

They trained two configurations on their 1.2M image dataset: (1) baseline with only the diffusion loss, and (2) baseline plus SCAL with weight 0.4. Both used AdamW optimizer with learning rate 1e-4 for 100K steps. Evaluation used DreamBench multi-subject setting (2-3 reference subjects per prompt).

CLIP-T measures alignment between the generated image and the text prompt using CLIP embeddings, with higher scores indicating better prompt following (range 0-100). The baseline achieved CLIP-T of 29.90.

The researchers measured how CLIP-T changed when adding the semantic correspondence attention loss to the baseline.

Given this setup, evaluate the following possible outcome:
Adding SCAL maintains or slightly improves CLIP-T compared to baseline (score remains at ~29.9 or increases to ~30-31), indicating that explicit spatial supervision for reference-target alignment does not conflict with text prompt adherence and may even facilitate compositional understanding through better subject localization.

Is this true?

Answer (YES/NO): YES